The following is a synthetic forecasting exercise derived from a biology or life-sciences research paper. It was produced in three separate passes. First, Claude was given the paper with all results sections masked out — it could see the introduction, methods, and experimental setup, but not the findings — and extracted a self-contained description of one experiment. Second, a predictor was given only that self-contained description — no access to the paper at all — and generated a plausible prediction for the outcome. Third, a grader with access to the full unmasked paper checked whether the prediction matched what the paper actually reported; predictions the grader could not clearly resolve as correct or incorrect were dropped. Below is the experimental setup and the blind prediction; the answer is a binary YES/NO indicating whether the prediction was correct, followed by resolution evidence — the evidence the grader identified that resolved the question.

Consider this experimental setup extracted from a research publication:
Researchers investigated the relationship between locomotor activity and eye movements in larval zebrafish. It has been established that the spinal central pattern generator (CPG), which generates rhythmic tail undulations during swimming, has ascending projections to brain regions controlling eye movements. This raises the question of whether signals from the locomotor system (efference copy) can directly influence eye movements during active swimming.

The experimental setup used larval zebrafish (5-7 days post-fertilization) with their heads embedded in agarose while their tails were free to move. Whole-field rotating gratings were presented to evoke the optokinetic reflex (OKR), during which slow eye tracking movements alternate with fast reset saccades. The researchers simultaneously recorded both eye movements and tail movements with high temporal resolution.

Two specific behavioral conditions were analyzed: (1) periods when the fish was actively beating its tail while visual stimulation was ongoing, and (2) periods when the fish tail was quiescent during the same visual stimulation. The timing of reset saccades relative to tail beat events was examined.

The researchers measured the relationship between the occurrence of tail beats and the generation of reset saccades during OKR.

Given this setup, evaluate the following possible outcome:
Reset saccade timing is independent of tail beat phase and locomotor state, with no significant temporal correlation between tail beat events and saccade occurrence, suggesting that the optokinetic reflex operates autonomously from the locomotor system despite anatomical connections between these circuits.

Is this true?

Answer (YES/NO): NO